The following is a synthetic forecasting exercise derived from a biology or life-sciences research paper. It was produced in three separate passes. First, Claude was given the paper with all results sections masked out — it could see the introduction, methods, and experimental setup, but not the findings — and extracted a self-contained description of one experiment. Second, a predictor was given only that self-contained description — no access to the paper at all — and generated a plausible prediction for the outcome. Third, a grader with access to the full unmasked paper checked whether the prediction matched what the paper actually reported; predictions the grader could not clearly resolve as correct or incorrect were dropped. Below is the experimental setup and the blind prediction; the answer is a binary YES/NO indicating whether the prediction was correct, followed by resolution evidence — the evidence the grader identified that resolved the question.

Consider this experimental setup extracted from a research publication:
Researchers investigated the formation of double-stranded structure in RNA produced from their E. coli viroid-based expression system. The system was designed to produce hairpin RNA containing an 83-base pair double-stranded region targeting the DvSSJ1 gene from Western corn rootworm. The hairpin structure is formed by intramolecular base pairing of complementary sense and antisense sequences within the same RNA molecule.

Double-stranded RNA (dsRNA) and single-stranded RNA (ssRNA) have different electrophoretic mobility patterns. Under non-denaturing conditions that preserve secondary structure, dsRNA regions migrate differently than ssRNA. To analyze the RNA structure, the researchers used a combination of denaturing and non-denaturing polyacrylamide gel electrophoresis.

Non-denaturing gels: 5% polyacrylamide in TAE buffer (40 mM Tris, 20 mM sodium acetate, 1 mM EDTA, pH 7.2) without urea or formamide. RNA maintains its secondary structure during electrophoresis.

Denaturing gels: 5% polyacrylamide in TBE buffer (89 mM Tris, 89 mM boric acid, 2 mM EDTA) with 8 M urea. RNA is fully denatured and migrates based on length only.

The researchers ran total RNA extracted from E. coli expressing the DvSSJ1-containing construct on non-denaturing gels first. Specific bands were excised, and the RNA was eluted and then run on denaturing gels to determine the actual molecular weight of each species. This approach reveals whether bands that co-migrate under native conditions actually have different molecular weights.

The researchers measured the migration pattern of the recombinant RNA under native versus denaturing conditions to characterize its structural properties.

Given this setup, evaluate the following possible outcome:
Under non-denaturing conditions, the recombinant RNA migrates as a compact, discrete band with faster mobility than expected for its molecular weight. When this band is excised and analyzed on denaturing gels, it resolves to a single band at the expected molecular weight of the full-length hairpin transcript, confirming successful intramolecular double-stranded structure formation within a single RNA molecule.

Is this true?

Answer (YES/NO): NO